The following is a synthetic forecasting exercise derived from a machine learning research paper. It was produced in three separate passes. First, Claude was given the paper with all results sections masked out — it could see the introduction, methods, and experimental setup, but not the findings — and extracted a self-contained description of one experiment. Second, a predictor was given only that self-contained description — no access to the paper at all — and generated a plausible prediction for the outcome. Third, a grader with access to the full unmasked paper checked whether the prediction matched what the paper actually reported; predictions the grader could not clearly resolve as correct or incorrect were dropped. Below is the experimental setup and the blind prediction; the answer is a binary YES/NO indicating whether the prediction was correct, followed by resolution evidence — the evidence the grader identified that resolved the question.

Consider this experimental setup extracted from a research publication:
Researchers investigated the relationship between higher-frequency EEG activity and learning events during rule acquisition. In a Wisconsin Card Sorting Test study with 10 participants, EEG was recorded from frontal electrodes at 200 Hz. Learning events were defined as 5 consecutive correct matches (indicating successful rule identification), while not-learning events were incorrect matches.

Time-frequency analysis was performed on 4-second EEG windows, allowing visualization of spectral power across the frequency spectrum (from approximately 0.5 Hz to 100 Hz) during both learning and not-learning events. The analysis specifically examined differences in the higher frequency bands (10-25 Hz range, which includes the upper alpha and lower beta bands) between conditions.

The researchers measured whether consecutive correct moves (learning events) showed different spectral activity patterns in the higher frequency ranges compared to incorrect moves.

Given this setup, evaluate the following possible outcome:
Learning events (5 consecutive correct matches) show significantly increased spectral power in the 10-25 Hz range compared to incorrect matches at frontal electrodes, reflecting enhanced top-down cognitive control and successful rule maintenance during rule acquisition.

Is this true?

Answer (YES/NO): YES